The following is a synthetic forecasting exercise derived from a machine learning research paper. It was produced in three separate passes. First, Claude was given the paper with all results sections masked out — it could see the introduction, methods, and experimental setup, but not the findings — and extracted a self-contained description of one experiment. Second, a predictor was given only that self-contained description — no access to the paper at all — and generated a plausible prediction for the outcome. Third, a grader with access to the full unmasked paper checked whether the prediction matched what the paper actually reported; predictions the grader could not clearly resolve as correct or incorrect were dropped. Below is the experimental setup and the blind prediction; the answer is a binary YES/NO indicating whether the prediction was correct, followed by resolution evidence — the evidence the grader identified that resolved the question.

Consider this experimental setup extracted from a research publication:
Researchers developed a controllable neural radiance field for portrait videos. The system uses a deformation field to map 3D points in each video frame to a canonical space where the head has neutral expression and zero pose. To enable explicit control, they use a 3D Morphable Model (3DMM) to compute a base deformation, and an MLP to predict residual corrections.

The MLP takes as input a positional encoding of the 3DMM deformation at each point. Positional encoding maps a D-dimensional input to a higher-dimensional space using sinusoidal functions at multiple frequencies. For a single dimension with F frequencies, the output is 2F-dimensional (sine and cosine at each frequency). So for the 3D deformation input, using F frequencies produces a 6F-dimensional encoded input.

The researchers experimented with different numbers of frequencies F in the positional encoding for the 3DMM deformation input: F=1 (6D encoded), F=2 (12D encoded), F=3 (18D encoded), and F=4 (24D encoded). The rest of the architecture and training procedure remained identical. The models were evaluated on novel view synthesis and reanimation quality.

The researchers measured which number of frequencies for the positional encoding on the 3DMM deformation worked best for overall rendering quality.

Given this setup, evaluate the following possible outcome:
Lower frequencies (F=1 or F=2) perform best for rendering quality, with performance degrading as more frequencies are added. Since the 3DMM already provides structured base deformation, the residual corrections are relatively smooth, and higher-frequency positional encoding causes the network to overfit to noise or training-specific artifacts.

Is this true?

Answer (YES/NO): YES